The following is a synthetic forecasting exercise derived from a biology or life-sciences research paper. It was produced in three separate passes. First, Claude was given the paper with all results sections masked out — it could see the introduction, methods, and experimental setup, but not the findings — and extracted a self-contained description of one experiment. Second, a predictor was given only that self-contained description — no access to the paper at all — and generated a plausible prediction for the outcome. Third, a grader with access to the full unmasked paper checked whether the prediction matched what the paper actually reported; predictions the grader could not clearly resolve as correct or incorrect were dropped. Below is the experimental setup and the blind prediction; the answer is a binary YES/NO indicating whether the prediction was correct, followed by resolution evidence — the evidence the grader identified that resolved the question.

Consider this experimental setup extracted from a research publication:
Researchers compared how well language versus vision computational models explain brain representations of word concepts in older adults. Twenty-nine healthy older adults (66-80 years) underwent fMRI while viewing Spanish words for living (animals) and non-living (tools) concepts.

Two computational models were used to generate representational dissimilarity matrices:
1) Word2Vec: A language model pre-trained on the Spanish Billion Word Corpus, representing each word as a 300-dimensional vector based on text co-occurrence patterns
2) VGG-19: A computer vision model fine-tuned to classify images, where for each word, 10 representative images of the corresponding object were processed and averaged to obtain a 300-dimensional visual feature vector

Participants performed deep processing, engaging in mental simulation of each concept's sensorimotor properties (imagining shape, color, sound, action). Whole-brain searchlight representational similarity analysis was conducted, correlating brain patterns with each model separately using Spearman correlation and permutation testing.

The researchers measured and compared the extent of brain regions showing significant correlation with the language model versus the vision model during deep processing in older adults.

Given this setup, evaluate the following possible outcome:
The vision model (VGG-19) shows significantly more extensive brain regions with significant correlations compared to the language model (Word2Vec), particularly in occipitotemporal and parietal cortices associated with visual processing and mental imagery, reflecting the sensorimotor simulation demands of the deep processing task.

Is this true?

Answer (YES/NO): NO